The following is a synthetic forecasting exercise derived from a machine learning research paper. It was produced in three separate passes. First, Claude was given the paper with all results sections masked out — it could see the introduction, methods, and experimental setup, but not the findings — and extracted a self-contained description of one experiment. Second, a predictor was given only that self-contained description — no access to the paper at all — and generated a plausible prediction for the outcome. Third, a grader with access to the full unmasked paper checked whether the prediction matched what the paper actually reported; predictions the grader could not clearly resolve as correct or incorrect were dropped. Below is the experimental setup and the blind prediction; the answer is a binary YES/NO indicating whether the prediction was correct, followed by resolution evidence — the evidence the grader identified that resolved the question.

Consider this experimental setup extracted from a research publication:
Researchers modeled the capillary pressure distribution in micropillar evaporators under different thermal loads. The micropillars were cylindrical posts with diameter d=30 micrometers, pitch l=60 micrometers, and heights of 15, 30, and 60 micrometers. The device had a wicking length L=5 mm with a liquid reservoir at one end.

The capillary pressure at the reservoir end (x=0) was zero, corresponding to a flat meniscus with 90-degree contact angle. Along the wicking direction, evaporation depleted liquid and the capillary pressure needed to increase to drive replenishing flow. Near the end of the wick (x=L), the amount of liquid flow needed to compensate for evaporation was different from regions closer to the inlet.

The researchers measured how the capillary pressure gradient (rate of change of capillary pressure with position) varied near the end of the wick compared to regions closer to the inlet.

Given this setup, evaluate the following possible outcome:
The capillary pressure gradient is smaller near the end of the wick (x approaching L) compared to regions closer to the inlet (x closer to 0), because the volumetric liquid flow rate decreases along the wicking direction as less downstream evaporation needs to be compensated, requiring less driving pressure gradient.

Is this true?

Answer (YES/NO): YES